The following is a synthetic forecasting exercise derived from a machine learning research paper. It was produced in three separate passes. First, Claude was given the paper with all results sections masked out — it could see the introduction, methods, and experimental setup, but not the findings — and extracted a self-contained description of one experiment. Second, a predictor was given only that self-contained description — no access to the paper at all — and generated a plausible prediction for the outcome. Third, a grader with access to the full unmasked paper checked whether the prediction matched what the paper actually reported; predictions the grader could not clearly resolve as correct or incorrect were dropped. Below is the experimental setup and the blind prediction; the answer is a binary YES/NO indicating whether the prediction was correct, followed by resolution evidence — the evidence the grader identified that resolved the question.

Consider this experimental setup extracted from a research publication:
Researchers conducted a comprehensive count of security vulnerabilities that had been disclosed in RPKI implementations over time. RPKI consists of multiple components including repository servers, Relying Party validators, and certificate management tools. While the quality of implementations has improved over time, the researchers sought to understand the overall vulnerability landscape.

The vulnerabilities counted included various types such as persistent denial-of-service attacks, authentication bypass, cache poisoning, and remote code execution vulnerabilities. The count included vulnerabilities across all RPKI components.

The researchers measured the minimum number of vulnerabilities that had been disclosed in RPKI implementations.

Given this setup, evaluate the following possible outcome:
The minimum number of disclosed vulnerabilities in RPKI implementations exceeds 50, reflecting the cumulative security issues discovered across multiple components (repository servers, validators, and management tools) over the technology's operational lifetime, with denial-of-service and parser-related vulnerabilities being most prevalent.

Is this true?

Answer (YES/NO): YES